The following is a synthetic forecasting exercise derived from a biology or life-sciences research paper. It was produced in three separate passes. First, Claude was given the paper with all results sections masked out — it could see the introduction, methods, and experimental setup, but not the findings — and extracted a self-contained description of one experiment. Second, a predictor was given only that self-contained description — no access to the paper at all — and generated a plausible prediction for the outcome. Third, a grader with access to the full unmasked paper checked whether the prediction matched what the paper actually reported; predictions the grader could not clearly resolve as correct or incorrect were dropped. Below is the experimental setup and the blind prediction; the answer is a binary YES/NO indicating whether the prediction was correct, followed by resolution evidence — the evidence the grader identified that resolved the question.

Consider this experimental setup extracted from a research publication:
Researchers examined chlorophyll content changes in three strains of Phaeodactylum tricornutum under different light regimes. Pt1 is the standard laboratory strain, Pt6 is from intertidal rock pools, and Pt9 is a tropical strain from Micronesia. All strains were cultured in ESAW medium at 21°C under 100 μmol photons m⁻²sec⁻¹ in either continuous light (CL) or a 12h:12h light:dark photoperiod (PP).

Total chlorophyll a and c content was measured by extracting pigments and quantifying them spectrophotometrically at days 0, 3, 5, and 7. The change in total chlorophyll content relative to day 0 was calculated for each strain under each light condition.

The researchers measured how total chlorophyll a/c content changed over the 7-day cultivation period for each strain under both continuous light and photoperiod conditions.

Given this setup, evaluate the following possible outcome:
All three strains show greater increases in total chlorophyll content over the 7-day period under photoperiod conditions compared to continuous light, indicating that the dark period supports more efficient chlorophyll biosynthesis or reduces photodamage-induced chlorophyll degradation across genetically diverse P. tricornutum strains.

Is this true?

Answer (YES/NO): YES